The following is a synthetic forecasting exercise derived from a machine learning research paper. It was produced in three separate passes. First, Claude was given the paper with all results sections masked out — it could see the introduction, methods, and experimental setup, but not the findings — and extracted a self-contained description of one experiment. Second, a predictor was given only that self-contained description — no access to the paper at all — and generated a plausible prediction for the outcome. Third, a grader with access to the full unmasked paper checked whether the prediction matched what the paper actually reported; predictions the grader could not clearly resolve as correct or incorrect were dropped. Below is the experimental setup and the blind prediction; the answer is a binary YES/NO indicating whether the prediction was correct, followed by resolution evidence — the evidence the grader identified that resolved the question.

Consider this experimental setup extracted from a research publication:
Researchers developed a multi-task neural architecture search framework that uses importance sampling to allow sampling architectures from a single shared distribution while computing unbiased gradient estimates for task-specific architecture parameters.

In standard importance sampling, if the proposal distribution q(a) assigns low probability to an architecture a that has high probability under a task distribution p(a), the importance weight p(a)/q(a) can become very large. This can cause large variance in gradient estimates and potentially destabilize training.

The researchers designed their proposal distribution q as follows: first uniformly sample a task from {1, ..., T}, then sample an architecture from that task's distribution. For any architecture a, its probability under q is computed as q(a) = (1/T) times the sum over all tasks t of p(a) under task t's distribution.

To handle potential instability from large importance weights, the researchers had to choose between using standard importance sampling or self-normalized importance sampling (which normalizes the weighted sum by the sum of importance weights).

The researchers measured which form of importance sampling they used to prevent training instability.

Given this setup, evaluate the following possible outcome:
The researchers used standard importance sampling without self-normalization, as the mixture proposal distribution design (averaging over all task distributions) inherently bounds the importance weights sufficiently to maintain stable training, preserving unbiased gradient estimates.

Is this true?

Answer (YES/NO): NO